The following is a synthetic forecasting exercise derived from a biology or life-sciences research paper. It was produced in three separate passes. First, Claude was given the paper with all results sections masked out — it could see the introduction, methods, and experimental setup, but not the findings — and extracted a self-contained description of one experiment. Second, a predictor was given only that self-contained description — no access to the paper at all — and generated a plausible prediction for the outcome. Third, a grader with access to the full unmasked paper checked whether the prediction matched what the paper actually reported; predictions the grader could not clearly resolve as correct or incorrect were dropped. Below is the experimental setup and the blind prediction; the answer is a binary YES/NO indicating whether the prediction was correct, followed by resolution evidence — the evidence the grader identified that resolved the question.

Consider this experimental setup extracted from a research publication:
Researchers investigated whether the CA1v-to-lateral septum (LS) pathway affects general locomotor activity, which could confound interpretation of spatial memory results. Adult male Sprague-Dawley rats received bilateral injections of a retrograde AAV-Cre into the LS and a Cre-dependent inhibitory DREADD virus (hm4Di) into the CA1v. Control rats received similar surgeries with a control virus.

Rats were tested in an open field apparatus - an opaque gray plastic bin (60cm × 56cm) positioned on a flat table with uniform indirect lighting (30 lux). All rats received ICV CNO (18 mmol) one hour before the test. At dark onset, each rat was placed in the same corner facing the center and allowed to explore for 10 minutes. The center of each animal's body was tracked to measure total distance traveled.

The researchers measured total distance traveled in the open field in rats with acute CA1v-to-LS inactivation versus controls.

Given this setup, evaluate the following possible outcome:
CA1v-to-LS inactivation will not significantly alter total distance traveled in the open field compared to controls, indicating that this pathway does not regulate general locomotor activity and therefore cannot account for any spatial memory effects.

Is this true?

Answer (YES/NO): YES